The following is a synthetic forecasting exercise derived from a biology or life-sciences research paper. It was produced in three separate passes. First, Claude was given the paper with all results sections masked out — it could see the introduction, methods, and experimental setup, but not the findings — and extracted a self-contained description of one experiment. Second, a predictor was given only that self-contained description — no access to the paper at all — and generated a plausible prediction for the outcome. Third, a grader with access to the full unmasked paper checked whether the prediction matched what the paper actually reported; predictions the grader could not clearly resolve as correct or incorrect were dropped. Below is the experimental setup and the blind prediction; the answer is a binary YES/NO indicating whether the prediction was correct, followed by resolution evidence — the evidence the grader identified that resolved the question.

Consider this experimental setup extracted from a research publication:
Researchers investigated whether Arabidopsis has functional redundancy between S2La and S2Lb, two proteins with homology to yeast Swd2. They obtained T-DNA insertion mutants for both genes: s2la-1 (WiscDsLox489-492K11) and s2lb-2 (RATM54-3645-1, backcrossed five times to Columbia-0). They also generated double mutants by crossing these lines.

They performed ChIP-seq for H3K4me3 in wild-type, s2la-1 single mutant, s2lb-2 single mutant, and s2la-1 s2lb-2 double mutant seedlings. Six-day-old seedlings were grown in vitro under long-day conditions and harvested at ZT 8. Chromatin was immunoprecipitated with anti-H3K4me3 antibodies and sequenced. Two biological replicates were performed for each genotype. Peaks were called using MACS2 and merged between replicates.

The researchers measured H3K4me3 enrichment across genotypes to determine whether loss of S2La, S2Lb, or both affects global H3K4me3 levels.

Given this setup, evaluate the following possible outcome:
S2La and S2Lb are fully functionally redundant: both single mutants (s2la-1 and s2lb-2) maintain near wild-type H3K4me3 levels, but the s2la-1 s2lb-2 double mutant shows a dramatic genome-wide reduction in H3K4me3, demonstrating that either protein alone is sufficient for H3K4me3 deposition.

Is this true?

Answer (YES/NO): NO